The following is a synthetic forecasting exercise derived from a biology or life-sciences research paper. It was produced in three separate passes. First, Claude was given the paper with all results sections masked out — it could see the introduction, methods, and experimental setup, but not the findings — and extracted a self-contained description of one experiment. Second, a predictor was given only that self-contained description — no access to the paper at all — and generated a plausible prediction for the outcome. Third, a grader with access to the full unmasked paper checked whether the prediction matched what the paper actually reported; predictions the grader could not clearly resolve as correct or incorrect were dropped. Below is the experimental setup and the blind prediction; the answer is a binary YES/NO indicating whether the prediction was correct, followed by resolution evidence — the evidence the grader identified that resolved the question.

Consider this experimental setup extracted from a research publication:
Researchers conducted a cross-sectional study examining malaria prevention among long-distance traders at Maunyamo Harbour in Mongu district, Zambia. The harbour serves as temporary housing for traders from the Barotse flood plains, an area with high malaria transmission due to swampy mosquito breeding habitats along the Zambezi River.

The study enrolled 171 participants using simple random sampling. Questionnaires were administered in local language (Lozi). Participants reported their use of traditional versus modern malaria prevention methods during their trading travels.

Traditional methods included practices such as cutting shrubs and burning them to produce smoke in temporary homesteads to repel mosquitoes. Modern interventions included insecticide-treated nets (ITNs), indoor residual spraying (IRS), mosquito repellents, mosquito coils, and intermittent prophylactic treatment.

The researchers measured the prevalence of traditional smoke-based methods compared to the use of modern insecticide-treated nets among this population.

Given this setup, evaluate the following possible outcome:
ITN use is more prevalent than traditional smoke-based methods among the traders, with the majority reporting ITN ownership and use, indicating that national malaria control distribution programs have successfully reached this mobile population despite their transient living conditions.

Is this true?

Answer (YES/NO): NO